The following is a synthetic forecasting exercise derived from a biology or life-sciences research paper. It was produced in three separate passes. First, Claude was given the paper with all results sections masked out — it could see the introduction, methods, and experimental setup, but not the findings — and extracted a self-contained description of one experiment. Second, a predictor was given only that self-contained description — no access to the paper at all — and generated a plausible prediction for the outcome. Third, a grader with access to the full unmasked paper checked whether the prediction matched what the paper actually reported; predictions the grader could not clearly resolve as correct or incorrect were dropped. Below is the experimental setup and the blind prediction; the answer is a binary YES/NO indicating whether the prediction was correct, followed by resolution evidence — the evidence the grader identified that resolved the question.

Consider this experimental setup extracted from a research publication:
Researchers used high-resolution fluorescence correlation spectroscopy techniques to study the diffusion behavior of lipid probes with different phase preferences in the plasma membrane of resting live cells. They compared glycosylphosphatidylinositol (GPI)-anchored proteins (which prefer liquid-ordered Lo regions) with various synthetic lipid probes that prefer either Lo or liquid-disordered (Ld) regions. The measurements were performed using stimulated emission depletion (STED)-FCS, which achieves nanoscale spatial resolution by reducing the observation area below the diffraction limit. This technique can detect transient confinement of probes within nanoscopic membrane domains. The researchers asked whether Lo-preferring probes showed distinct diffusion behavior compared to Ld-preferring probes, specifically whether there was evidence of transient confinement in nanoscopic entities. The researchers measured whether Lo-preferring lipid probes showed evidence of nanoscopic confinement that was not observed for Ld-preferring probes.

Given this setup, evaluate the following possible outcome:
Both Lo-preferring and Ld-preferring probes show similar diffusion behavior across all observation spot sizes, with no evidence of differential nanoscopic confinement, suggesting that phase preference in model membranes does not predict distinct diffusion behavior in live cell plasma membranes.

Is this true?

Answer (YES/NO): NO